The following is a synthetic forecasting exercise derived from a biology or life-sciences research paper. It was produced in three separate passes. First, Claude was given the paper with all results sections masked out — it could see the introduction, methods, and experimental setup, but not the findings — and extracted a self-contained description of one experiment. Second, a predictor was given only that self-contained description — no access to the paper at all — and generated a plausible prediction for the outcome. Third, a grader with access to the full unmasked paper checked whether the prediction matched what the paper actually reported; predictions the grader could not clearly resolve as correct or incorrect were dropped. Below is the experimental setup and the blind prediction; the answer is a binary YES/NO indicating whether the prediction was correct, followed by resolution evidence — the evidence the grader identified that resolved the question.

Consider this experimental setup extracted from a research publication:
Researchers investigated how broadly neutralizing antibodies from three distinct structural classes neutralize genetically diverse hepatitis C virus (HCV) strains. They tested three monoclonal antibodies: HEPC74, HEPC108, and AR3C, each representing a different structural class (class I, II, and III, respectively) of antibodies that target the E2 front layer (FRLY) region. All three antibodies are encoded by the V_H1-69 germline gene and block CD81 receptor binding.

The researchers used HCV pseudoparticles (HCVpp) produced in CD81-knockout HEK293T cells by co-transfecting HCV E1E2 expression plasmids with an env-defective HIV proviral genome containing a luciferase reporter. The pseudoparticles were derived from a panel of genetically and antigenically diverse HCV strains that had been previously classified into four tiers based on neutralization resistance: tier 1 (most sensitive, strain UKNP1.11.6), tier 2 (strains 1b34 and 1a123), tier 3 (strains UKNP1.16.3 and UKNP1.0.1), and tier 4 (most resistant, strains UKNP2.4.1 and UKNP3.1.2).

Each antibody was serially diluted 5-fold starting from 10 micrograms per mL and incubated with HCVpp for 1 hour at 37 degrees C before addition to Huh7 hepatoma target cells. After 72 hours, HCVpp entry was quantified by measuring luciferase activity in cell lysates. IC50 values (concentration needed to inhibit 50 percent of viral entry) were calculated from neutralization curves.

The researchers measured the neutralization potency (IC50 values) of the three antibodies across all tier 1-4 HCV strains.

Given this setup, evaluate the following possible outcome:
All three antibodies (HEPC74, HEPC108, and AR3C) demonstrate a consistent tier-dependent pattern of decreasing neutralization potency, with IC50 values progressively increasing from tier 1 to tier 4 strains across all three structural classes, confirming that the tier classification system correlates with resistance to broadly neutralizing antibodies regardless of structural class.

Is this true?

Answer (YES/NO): NO